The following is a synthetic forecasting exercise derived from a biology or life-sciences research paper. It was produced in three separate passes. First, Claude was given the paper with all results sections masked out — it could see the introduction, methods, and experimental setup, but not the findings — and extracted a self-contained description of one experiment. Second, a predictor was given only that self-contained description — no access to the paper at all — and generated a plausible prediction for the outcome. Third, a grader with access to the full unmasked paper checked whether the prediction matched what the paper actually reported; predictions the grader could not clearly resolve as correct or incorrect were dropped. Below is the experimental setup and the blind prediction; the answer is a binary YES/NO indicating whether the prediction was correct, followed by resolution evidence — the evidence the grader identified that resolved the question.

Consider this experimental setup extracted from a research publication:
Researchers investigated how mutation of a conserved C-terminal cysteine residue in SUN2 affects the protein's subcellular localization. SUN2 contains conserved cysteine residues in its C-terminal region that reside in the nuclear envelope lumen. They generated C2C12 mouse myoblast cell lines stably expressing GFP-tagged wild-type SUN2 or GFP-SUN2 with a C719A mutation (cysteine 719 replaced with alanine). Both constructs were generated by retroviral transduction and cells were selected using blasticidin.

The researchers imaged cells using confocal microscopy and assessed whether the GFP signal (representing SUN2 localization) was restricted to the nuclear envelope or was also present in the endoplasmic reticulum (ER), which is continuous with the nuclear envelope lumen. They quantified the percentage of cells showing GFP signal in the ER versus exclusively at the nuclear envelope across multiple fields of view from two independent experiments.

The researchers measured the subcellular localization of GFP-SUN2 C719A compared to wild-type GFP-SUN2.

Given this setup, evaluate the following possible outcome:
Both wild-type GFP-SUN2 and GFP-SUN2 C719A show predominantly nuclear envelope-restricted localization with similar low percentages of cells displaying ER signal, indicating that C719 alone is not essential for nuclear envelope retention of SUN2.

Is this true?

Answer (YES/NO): NO